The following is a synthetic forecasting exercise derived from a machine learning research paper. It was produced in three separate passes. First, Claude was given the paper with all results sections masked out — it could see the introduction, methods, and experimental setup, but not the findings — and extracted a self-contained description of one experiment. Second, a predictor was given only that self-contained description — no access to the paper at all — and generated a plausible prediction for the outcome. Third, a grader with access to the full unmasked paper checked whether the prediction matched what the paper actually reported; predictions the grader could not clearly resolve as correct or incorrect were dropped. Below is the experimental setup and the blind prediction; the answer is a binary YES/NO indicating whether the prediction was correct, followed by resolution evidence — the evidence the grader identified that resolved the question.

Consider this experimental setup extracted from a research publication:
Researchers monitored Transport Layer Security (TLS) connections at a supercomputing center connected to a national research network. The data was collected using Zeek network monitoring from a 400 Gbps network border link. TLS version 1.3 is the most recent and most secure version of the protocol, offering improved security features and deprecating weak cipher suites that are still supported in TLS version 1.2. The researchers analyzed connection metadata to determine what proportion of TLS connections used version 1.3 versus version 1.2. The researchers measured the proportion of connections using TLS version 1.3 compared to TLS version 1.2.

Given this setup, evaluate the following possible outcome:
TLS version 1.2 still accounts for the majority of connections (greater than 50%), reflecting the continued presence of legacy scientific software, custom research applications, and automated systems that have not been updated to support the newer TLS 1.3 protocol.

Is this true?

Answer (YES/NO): NO